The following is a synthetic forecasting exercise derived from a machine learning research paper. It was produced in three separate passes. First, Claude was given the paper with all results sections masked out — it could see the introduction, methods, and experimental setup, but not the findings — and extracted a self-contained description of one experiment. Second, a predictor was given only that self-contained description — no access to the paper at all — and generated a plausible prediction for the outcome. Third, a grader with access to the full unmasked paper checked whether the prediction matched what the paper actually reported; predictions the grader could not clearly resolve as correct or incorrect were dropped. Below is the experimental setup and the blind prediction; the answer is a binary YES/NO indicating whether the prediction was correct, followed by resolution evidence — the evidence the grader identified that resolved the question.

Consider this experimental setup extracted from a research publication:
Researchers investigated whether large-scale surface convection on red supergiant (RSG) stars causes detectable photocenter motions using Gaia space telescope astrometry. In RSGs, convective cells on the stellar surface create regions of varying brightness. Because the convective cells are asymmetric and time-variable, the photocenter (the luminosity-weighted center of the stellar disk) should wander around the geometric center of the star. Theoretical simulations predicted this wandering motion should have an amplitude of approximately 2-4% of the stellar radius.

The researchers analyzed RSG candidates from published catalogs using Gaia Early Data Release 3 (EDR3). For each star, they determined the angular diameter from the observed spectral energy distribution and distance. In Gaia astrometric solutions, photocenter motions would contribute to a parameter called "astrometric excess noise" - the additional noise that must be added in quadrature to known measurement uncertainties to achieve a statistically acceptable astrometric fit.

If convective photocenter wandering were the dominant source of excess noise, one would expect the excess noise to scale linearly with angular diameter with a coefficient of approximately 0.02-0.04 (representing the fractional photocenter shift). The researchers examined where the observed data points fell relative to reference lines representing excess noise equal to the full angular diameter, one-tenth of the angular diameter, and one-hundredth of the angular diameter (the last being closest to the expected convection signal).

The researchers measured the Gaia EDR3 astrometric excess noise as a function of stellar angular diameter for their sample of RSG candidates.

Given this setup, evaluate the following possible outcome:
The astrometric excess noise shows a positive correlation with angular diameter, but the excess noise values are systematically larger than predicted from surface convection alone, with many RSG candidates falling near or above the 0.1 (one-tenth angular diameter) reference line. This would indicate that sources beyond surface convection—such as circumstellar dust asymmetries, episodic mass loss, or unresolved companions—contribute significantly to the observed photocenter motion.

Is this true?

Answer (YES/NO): NO